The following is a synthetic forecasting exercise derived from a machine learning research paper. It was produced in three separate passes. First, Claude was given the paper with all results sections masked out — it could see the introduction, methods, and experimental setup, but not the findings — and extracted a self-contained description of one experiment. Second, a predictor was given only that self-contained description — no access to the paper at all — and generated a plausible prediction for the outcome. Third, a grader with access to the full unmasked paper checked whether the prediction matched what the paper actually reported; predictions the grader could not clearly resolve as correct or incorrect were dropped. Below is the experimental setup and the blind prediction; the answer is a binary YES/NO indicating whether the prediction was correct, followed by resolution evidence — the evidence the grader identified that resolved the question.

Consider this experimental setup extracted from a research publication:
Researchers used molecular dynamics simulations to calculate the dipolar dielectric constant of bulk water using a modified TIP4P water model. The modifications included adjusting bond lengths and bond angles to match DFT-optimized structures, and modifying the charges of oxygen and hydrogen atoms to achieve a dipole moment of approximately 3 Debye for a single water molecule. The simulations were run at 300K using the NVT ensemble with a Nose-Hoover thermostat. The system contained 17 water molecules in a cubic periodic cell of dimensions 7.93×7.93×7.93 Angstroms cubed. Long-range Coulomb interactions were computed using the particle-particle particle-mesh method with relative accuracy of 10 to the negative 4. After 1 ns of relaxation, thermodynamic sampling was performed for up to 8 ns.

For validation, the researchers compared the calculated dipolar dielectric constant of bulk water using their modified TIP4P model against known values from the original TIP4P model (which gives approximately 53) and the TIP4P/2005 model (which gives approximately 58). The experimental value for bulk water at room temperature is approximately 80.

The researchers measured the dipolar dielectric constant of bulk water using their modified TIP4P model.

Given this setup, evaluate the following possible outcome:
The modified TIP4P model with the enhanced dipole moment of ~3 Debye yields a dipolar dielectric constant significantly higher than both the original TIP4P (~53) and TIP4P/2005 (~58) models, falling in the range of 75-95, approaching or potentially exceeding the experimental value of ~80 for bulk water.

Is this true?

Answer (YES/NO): NO